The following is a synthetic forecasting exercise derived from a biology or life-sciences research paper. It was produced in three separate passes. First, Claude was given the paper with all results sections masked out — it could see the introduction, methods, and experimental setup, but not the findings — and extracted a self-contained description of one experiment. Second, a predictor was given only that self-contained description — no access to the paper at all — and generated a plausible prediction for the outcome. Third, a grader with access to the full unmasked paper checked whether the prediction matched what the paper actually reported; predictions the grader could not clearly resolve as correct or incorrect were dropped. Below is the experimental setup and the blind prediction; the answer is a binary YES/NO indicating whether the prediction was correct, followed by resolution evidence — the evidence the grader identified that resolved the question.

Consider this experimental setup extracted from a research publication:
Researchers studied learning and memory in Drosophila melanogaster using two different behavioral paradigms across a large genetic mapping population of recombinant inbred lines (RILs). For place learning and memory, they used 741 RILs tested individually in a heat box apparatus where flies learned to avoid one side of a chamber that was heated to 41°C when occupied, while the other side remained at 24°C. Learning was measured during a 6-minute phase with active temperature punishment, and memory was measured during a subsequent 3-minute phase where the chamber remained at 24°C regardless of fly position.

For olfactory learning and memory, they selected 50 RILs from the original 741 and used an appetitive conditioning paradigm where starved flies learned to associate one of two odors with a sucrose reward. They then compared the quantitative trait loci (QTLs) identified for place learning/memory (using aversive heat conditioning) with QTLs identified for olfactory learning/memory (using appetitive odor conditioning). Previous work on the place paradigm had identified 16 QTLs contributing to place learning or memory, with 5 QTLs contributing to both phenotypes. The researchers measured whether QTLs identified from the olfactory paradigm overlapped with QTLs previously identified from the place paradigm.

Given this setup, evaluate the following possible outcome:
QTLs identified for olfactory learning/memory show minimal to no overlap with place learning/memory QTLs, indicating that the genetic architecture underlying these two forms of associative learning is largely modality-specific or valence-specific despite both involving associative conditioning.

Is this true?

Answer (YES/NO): NO